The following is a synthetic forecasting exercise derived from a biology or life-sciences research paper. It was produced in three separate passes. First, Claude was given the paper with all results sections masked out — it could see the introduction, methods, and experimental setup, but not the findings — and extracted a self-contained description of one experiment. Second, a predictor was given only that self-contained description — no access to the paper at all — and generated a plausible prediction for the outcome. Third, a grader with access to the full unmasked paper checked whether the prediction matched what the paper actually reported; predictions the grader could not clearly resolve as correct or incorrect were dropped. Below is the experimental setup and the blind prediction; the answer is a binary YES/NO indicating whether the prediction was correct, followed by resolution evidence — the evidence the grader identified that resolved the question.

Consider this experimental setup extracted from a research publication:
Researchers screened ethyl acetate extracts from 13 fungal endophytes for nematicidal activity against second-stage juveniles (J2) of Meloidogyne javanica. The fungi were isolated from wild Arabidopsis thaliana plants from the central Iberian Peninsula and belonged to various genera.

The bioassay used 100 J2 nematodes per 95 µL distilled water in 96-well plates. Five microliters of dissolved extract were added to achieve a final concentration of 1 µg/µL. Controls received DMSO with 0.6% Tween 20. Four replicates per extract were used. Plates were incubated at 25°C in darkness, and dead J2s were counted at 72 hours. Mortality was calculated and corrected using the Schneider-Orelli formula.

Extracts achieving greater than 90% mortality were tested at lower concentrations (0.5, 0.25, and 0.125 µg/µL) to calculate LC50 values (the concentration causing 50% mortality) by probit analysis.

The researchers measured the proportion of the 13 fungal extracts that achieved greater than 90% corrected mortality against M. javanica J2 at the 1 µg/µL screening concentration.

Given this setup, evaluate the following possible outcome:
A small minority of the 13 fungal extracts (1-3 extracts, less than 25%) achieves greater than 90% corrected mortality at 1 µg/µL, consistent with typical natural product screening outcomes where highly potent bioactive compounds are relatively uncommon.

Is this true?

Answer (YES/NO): NO